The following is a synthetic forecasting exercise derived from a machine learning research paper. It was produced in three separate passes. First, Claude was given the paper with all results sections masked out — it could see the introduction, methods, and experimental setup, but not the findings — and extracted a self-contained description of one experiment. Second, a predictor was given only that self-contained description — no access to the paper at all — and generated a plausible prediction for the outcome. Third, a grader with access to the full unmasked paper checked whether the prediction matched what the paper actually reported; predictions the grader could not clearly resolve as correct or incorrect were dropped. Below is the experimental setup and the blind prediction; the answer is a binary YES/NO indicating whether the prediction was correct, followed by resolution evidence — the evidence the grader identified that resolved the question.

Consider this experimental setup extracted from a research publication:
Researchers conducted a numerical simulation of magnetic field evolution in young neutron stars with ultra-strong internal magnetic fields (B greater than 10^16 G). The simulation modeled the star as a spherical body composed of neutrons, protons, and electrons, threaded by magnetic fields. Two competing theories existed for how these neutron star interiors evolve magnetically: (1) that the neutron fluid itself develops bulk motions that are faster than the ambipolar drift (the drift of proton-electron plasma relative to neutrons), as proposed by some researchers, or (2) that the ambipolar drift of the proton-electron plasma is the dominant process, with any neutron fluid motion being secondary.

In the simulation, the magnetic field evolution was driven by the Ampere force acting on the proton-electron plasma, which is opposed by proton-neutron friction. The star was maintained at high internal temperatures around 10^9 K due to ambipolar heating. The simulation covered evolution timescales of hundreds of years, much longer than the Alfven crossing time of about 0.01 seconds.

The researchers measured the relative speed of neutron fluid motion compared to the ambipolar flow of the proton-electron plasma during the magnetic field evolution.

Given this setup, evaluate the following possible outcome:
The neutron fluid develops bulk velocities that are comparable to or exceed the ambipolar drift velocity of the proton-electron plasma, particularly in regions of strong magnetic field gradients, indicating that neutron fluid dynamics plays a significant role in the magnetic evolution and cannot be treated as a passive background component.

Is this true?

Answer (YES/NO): NO